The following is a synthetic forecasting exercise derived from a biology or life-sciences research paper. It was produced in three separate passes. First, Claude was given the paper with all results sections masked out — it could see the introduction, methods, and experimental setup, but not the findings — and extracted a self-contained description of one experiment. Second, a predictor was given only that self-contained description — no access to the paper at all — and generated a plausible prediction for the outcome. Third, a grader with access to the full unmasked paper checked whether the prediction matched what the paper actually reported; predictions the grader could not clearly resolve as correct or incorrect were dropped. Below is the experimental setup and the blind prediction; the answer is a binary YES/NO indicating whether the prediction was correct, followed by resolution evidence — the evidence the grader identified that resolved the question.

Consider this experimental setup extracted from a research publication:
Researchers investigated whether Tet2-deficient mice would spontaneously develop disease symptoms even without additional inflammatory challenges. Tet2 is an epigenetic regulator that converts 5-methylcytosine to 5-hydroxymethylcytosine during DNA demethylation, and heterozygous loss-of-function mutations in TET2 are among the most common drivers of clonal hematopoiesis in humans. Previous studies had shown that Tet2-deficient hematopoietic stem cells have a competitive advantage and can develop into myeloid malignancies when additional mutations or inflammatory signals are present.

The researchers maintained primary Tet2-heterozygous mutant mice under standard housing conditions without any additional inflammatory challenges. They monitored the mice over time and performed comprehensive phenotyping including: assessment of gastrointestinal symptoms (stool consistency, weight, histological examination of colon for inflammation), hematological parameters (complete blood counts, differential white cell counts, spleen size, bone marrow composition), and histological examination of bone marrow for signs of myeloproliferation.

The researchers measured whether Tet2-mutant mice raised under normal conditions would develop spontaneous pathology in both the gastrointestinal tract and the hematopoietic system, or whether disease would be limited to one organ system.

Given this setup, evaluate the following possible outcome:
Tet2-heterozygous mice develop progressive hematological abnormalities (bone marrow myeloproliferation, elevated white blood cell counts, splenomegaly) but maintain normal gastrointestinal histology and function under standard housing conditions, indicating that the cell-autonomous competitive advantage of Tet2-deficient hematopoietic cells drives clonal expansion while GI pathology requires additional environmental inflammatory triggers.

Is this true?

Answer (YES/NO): NO